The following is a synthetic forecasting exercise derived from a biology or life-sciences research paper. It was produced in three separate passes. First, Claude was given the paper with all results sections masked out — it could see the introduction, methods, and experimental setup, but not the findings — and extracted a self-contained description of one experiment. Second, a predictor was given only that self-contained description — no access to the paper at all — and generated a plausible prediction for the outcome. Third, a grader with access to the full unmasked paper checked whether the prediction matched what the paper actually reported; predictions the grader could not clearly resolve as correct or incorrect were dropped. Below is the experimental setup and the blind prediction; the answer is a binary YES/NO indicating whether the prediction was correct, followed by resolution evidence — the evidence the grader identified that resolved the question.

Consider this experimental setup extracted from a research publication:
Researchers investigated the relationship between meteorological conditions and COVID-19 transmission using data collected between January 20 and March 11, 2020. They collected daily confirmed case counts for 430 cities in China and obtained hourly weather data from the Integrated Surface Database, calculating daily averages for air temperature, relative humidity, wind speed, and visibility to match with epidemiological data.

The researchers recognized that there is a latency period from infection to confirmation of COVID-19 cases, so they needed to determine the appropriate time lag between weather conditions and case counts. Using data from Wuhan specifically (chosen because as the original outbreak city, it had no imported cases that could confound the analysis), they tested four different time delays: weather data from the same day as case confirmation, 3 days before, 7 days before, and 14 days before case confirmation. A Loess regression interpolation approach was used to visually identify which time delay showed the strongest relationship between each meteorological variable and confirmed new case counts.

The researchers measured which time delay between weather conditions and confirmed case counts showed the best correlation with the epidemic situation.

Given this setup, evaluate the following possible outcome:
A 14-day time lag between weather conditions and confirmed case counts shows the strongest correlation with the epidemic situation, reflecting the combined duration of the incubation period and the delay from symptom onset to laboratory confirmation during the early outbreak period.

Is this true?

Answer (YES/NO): YES